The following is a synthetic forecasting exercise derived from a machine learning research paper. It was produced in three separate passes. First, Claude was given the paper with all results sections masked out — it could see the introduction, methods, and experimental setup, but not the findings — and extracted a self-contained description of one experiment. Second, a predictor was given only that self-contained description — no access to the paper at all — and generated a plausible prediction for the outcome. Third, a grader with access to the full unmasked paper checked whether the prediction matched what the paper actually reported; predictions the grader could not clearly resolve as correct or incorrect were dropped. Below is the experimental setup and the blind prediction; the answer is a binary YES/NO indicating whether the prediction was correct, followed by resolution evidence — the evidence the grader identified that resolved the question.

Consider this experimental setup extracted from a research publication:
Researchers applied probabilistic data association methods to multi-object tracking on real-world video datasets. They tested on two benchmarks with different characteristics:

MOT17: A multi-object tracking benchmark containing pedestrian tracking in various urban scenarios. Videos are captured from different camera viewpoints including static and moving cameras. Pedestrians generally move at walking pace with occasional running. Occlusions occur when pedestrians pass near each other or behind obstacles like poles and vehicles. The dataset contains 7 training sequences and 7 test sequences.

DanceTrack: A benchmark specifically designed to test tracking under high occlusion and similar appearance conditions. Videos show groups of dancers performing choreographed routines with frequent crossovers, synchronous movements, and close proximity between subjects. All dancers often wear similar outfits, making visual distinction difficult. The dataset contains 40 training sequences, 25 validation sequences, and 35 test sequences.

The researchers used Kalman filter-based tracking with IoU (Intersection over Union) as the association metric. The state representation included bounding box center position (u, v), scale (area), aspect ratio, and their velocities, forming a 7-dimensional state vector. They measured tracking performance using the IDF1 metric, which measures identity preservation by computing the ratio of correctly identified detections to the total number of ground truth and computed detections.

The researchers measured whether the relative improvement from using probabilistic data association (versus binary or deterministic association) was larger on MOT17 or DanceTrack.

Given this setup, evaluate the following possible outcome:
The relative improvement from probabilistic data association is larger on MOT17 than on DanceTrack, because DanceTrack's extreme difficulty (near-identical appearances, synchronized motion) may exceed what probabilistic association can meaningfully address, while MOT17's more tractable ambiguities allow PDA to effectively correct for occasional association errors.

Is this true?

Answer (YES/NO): NO